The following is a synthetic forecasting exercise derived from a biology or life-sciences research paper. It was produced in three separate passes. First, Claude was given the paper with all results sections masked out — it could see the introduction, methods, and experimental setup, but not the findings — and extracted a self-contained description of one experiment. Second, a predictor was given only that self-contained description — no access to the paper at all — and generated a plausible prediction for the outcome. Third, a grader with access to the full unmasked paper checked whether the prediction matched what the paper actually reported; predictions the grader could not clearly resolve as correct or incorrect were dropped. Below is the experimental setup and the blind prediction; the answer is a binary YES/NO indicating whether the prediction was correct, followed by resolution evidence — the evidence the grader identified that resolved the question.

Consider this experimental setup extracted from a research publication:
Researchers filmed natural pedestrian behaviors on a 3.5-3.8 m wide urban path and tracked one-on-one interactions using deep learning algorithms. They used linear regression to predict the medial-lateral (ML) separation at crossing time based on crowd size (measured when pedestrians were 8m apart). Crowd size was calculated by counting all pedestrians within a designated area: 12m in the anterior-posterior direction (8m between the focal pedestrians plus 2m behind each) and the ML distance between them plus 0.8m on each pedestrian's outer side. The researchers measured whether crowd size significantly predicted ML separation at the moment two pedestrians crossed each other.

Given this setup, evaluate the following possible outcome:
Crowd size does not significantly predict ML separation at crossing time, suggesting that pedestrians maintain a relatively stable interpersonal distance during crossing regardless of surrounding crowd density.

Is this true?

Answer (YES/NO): YES